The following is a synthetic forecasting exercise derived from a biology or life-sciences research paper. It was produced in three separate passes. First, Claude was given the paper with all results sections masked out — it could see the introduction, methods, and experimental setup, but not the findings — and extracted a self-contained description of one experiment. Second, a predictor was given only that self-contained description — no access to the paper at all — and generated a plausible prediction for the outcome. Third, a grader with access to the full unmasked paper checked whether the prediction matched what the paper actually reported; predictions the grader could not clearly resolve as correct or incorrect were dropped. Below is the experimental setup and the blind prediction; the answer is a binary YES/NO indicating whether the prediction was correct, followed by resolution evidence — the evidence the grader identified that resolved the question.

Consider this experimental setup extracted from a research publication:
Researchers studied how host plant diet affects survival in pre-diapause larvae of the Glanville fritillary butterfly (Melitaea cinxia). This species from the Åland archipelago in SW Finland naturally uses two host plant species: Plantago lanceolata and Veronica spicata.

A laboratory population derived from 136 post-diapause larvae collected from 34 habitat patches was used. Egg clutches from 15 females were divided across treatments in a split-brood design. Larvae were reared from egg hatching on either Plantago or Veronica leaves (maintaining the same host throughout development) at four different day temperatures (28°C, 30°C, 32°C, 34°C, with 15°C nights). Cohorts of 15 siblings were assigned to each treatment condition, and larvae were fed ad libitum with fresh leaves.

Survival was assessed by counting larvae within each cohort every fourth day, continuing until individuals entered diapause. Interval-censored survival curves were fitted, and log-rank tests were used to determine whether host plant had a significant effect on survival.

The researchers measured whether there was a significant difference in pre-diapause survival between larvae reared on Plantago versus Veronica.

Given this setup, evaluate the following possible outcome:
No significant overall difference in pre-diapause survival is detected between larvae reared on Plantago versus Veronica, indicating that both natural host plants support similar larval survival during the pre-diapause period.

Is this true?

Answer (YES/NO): NO